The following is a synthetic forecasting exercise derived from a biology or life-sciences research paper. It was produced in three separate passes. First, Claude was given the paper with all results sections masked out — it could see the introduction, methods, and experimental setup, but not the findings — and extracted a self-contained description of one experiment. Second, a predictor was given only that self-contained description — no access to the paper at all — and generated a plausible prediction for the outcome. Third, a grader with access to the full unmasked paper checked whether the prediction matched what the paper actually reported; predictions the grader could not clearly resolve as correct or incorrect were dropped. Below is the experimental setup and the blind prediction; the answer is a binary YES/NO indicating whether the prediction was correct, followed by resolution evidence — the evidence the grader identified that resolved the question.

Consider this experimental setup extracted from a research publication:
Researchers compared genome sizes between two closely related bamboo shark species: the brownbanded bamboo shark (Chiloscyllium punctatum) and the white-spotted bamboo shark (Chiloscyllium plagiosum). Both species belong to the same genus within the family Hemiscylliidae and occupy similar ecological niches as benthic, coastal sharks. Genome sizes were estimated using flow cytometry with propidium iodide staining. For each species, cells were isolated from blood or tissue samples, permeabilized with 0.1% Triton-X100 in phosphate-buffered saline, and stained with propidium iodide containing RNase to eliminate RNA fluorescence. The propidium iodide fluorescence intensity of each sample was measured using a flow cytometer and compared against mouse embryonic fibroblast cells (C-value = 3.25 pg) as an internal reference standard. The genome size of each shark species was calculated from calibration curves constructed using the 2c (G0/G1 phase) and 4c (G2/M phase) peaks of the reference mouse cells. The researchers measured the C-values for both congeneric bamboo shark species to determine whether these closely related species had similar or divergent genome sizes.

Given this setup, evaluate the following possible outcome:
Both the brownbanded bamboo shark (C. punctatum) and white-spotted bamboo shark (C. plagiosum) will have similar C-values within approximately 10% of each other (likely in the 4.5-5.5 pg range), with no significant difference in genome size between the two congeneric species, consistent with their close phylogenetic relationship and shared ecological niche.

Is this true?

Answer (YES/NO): YES